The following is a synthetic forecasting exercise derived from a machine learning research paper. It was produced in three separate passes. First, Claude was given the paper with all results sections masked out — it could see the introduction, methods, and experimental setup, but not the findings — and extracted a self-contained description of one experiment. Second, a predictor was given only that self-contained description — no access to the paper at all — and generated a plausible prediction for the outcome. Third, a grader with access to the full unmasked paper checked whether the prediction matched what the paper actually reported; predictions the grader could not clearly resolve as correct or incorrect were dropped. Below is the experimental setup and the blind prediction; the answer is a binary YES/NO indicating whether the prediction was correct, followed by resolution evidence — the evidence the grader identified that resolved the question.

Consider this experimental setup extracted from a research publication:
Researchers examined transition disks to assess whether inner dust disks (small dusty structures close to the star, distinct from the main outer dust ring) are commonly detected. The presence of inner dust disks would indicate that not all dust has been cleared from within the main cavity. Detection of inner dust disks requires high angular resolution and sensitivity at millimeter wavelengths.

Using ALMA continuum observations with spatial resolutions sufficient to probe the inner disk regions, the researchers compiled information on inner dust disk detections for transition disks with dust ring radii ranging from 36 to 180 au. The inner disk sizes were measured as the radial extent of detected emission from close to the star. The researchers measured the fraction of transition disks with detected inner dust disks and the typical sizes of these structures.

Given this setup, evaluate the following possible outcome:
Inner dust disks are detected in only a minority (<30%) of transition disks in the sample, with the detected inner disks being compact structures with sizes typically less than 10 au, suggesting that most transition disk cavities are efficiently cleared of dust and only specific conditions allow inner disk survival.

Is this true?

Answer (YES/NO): NO